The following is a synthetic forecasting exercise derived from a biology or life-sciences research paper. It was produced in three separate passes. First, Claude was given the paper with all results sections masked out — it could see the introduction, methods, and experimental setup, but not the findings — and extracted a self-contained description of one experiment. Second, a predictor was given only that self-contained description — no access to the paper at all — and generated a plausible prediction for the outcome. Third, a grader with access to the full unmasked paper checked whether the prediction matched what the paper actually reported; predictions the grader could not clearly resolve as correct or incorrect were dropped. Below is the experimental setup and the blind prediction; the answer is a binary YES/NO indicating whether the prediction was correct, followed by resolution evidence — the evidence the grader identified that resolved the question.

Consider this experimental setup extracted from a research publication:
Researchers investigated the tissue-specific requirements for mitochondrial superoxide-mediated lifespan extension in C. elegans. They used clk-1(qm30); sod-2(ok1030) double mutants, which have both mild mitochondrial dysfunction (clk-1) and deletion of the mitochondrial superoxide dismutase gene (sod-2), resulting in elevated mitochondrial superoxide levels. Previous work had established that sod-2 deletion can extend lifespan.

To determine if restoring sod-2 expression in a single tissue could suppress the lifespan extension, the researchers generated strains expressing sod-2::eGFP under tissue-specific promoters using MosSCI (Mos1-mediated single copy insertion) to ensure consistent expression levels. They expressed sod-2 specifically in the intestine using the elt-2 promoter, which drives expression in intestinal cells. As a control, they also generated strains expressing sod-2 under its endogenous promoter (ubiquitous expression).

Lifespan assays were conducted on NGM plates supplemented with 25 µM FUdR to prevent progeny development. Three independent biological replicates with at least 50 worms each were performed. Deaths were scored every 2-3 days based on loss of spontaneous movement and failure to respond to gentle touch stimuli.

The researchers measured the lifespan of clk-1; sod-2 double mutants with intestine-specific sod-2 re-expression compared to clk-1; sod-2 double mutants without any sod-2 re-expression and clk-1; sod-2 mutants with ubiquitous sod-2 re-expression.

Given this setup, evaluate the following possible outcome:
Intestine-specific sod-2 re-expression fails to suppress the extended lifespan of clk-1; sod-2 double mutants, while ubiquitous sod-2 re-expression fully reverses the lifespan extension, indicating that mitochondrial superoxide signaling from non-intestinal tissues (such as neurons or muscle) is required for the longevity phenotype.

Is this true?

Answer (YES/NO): NO